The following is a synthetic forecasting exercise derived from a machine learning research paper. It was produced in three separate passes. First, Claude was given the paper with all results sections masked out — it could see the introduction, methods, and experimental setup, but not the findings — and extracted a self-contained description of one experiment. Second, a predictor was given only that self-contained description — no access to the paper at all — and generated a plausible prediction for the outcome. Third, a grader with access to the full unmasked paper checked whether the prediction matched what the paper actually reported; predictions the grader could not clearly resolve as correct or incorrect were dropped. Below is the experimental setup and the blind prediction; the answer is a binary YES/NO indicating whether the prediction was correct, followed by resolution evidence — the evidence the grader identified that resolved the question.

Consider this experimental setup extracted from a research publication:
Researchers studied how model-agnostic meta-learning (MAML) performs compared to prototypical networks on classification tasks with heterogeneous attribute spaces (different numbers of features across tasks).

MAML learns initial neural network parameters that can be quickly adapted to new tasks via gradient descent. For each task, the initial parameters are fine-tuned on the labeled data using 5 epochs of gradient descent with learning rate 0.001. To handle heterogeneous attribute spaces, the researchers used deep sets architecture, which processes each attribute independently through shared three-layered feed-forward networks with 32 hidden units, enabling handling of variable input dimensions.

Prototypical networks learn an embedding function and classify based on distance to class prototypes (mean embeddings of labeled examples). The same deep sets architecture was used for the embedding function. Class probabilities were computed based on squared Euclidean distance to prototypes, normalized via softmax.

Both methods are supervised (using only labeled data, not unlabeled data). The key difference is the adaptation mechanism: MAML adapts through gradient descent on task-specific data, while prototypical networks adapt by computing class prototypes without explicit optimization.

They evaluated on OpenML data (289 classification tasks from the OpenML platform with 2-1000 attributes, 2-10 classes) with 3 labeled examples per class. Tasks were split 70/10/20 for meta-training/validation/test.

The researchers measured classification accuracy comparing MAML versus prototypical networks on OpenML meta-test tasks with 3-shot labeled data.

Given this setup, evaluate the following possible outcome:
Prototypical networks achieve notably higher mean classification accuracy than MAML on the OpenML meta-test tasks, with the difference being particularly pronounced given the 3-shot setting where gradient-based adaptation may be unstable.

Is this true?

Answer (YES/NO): NO